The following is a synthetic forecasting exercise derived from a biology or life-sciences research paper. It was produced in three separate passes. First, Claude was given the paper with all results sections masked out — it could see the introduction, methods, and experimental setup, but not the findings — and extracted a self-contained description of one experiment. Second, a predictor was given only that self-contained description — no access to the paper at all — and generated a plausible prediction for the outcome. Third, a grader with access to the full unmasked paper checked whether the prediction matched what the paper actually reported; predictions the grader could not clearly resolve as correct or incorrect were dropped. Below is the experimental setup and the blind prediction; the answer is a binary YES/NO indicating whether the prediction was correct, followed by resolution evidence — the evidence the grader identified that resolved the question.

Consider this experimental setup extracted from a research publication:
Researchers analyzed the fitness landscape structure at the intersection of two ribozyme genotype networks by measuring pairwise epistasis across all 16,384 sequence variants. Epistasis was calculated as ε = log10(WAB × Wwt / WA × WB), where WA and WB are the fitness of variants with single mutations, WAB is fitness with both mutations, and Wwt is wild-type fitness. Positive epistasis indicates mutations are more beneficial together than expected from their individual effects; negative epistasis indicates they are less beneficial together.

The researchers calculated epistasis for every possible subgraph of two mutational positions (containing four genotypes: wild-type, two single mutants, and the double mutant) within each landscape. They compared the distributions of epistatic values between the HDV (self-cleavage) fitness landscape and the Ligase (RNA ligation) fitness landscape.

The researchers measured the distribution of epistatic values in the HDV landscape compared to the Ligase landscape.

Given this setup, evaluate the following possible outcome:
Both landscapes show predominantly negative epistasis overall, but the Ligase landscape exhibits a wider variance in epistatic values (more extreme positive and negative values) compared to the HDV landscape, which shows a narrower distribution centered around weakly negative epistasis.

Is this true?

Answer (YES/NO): NO